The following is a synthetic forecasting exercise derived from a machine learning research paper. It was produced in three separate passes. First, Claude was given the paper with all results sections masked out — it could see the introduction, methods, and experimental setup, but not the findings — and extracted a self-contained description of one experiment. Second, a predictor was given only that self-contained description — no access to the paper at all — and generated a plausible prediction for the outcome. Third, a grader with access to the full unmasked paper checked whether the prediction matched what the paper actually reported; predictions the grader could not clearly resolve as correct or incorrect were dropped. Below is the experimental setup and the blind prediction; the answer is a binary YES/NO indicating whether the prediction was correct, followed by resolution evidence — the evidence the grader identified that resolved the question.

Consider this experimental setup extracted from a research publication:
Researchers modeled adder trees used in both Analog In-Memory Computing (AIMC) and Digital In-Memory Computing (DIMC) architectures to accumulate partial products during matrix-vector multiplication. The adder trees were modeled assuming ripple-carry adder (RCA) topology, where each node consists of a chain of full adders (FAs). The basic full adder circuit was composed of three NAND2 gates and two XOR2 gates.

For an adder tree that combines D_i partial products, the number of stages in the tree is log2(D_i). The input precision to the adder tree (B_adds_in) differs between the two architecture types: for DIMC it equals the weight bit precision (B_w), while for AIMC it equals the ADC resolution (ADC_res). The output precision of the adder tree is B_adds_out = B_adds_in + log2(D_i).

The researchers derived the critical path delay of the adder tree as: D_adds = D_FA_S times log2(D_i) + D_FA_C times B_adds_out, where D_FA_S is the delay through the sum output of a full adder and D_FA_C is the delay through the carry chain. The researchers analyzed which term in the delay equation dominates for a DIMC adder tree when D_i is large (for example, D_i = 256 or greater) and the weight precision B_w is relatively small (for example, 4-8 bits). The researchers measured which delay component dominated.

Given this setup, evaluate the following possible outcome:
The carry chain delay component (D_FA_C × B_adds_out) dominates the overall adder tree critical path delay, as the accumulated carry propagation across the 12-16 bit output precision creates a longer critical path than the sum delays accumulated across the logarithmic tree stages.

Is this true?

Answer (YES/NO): YES